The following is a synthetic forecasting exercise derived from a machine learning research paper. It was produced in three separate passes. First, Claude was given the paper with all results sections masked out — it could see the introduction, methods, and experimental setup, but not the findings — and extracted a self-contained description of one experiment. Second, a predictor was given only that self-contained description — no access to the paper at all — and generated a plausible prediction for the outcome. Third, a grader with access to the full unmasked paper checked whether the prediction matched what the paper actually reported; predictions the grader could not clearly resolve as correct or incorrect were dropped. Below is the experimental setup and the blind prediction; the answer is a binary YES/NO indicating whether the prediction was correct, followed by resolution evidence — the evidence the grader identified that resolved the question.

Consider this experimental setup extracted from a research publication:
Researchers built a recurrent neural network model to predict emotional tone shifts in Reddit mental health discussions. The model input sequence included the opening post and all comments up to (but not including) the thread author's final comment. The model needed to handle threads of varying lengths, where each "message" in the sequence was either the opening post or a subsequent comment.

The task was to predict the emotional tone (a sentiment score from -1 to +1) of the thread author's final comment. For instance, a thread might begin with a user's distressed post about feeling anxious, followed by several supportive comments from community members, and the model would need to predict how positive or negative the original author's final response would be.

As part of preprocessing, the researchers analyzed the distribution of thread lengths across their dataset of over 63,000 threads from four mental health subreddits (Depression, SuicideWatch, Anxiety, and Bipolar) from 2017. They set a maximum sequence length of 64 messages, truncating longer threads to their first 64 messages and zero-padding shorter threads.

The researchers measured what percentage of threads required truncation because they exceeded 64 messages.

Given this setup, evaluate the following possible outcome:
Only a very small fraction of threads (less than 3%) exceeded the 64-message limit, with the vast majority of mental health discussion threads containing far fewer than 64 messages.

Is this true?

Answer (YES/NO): YES